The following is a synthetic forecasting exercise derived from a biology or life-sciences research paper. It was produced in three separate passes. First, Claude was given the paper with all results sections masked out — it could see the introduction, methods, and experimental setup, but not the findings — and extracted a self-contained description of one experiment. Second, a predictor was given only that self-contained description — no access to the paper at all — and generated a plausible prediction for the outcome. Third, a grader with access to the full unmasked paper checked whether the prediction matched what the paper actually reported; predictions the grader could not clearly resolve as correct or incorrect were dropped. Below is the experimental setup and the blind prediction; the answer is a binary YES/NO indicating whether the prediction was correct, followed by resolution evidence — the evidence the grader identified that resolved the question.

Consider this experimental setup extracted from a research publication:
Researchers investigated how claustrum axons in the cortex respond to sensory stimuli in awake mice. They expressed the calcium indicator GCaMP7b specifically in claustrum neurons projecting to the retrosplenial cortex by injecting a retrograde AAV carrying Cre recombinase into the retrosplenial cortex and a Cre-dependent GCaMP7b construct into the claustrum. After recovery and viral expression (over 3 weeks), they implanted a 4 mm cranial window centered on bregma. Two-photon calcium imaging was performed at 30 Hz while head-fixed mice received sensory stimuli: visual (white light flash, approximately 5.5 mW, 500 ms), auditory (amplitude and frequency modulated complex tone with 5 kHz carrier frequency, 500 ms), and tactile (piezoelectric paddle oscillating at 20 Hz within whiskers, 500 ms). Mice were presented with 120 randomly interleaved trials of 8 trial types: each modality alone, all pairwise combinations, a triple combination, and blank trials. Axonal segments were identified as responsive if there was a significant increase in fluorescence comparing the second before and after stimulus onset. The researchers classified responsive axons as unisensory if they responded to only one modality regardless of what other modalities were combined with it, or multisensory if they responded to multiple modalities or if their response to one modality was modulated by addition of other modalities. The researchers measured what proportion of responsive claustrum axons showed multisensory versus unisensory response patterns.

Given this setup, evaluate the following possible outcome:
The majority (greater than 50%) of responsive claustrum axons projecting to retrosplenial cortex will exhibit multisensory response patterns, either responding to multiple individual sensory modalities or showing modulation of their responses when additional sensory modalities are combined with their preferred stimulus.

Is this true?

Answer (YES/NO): YES